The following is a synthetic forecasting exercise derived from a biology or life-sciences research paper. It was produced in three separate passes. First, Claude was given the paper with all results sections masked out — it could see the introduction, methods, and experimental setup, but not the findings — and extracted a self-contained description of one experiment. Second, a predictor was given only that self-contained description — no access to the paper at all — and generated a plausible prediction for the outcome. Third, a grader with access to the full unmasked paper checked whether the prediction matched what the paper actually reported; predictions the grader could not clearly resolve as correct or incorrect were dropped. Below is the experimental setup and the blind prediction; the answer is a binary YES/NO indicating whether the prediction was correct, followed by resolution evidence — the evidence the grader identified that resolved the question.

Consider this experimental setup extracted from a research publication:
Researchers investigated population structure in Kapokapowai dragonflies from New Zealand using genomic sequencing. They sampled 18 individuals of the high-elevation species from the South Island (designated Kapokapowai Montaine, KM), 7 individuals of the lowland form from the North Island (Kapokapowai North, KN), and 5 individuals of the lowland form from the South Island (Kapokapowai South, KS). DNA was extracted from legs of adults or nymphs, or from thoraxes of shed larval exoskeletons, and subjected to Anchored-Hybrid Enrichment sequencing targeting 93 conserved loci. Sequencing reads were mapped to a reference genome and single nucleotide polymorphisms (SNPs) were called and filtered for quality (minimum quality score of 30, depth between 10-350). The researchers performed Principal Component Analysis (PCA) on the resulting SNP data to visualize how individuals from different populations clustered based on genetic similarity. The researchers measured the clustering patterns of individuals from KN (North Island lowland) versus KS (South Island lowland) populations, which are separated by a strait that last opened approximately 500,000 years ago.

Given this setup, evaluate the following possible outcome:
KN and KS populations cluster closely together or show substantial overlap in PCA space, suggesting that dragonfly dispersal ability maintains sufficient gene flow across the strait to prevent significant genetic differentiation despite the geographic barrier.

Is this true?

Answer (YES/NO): YES